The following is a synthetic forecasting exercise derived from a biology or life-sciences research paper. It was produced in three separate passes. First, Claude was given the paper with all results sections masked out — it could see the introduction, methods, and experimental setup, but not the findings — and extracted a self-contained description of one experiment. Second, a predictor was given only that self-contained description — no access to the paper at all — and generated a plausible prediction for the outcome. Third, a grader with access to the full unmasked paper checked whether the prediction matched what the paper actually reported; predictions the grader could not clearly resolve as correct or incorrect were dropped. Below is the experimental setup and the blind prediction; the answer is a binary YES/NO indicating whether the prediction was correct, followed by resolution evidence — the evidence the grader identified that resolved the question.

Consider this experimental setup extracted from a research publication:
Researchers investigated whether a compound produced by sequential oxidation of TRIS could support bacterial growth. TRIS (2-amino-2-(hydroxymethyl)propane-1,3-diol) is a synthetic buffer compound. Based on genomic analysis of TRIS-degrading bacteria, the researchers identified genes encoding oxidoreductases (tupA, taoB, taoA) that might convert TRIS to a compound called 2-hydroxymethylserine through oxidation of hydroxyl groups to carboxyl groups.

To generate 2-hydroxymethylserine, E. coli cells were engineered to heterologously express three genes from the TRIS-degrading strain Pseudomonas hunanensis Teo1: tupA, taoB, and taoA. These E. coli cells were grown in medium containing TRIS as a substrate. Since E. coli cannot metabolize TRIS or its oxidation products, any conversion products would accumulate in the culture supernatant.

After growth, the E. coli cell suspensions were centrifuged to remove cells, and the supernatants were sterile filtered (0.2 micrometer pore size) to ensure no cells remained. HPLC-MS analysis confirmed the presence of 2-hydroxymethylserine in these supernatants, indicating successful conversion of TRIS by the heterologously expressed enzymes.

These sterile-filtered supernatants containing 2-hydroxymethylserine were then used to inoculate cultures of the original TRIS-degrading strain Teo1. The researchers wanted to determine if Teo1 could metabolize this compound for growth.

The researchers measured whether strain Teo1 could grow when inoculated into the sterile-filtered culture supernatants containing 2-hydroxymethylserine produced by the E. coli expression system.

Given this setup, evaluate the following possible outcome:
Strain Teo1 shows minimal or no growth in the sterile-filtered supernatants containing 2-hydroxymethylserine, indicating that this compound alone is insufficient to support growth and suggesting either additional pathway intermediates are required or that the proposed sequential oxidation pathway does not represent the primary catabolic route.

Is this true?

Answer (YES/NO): NO